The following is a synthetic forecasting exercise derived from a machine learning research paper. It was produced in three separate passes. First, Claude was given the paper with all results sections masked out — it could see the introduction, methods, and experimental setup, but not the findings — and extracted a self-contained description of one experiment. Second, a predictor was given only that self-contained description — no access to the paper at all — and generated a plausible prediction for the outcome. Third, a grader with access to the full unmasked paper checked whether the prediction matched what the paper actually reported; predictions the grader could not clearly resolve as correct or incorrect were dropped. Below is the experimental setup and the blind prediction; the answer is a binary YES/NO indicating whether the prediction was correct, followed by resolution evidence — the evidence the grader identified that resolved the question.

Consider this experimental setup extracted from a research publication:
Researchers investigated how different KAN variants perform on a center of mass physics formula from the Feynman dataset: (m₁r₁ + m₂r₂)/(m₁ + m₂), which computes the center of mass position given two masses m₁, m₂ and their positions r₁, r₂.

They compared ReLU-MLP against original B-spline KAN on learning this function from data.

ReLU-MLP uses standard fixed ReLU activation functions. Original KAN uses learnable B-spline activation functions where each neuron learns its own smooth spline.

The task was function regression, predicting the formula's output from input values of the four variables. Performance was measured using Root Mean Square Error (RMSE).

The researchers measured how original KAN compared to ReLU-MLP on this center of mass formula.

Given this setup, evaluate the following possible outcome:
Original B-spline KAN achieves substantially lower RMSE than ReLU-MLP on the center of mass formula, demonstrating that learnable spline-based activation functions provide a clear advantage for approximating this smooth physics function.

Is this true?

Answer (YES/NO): YES